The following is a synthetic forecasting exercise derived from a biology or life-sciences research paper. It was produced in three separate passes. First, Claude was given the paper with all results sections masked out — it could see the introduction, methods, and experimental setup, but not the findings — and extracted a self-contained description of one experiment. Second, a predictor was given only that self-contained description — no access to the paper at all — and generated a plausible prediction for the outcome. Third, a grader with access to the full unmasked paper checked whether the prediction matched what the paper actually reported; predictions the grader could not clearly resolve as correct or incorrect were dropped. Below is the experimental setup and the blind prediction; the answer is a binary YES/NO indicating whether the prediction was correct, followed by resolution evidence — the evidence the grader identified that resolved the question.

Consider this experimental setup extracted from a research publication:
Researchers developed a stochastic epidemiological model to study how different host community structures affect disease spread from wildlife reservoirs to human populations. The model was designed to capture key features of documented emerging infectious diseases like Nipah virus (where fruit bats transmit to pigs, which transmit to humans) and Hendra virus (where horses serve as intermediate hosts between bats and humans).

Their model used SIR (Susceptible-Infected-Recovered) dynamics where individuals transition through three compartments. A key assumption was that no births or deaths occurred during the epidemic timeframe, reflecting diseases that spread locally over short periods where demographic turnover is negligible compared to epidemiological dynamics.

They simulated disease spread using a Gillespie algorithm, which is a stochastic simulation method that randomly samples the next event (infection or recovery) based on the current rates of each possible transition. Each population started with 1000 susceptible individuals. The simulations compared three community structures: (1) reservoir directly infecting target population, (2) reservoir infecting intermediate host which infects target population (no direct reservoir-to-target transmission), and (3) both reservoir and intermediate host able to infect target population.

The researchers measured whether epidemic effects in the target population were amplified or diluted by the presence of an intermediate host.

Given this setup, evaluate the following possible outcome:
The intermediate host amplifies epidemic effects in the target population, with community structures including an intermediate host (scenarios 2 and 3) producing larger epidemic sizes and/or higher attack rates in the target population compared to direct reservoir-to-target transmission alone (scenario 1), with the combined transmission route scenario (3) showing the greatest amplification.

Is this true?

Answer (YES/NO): NO